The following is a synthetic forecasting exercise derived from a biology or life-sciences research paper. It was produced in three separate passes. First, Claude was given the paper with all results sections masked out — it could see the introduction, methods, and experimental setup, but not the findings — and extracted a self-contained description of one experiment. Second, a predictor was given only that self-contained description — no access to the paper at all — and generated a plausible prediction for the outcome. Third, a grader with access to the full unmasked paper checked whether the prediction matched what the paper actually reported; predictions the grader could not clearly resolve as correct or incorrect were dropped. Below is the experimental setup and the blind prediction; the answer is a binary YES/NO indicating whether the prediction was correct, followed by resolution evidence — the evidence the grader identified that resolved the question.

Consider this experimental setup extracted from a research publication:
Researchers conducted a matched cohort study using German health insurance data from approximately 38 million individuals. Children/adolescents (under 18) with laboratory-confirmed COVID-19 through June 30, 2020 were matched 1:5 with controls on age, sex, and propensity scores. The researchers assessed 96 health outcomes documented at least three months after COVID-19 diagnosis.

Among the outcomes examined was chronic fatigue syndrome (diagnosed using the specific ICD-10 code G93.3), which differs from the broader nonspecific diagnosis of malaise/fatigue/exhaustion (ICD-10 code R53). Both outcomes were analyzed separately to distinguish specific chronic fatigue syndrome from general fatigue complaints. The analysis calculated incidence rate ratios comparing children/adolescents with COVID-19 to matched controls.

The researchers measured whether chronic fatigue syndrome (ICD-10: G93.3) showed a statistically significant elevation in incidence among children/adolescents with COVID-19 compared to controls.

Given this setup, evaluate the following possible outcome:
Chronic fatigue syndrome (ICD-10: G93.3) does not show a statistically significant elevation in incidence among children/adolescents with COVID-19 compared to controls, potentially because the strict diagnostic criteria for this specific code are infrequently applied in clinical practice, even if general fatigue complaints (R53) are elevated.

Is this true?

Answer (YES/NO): YES